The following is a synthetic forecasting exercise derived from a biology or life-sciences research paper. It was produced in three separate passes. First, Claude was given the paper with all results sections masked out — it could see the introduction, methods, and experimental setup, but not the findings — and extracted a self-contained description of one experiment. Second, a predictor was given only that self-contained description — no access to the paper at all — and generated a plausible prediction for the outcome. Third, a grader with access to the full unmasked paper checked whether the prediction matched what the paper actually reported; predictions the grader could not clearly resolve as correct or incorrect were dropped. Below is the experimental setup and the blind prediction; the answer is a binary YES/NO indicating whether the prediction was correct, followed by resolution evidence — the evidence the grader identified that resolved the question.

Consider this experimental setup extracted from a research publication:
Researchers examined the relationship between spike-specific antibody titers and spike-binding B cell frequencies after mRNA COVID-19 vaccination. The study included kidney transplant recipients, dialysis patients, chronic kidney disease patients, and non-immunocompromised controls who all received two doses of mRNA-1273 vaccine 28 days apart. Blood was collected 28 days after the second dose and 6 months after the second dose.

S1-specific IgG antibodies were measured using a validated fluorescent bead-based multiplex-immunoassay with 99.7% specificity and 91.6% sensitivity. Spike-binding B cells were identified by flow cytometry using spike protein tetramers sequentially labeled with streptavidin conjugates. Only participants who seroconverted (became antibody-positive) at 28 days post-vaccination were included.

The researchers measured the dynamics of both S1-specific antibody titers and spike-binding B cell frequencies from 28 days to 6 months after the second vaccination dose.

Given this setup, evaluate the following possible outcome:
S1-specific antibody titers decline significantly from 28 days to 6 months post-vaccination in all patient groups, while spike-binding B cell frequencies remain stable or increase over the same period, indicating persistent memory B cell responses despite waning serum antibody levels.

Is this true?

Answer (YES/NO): YES